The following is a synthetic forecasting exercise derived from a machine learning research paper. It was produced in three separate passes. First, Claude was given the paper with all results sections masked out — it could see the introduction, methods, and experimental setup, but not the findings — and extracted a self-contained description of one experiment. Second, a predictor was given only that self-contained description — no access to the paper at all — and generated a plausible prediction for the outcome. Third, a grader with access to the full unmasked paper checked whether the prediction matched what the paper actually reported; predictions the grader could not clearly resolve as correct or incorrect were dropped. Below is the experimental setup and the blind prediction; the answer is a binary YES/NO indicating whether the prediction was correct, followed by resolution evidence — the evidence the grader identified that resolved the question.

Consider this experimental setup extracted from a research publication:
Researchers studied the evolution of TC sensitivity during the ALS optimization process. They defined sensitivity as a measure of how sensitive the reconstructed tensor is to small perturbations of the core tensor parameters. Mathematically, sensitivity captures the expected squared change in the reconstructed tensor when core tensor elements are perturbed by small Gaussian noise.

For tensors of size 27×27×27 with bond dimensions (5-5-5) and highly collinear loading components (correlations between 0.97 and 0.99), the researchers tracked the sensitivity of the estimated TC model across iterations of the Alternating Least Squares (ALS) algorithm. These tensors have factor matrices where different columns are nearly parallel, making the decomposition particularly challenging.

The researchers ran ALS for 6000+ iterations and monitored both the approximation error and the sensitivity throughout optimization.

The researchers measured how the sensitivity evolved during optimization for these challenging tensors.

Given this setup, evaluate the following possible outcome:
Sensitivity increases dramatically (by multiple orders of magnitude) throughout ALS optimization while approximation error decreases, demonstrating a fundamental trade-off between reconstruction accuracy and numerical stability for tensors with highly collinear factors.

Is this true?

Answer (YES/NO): NO